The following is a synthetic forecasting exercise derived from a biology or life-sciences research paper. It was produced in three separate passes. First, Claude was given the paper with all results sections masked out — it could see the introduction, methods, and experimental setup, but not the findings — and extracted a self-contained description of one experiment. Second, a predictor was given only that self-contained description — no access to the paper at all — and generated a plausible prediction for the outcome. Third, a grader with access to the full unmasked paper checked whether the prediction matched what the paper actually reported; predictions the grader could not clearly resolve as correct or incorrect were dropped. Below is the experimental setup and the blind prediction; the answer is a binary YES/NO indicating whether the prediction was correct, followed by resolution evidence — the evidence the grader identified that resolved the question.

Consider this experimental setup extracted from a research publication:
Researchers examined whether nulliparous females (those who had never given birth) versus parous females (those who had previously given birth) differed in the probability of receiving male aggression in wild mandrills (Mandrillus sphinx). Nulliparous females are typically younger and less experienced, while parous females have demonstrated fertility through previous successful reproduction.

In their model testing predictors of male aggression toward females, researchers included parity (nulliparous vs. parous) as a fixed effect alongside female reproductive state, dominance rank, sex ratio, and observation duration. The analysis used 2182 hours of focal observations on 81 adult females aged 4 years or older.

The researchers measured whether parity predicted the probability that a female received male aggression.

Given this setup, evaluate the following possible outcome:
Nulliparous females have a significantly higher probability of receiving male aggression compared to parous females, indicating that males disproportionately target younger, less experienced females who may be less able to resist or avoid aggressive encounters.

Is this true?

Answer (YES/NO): NO